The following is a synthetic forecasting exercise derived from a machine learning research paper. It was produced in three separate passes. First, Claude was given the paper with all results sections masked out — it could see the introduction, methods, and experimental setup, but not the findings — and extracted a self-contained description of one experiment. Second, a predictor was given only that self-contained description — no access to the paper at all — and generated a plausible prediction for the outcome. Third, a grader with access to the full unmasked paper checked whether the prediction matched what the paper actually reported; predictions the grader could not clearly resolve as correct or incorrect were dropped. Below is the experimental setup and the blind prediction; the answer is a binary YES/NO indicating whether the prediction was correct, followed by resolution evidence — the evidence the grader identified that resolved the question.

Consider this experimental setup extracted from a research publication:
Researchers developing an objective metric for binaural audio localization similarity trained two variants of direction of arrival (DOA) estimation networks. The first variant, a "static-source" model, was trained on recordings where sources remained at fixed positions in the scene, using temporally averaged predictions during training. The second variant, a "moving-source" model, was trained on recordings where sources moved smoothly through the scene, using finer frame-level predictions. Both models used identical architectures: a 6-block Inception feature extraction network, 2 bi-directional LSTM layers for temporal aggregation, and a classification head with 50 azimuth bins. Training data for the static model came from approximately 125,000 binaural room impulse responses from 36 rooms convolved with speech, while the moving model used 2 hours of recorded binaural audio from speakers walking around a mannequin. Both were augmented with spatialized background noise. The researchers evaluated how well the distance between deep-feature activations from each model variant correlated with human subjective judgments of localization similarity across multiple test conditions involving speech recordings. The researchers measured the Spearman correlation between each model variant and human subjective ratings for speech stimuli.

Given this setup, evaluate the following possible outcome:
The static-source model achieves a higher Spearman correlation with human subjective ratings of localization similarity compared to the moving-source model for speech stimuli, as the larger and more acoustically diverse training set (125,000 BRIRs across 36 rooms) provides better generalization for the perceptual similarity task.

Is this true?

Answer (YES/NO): NO